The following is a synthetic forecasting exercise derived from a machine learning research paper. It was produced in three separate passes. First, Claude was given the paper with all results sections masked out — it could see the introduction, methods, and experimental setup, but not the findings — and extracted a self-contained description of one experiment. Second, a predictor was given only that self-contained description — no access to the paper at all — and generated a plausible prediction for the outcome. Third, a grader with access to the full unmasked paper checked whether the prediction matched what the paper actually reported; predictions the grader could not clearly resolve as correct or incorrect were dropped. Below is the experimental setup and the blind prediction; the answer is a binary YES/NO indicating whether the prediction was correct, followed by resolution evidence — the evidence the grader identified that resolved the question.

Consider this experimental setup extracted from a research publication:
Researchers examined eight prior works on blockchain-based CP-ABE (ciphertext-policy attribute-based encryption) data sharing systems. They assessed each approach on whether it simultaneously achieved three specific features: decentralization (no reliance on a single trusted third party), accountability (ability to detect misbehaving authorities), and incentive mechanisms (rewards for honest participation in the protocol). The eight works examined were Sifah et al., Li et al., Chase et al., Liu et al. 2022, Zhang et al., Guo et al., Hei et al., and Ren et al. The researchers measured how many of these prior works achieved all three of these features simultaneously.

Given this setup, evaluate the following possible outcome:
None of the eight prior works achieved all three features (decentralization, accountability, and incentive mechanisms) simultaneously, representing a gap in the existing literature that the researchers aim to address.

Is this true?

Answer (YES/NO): NO